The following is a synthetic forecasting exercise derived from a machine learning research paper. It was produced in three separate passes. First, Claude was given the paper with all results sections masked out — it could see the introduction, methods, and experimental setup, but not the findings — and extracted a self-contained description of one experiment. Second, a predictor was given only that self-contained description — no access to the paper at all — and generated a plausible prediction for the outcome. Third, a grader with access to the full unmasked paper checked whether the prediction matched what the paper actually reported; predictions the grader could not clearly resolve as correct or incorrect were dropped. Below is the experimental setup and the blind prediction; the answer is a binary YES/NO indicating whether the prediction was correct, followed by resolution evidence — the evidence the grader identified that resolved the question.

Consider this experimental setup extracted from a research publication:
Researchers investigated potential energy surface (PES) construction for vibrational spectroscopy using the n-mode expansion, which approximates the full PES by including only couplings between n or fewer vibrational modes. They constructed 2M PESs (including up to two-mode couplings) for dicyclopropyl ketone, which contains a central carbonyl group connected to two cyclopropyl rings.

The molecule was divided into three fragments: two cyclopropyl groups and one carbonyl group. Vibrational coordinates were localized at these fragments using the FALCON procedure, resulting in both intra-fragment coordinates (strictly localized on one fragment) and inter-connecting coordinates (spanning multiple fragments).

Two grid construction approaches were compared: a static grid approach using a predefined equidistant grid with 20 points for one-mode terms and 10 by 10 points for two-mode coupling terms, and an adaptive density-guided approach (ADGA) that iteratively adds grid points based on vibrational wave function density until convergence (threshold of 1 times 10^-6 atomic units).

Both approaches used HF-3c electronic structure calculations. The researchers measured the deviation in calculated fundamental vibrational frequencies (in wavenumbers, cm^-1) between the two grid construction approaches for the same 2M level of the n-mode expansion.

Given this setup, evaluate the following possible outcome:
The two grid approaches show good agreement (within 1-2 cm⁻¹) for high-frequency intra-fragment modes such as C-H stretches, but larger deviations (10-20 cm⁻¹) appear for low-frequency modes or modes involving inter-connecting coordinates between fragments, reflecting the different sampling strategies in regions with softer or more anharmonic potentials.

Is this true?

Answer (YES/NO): NO